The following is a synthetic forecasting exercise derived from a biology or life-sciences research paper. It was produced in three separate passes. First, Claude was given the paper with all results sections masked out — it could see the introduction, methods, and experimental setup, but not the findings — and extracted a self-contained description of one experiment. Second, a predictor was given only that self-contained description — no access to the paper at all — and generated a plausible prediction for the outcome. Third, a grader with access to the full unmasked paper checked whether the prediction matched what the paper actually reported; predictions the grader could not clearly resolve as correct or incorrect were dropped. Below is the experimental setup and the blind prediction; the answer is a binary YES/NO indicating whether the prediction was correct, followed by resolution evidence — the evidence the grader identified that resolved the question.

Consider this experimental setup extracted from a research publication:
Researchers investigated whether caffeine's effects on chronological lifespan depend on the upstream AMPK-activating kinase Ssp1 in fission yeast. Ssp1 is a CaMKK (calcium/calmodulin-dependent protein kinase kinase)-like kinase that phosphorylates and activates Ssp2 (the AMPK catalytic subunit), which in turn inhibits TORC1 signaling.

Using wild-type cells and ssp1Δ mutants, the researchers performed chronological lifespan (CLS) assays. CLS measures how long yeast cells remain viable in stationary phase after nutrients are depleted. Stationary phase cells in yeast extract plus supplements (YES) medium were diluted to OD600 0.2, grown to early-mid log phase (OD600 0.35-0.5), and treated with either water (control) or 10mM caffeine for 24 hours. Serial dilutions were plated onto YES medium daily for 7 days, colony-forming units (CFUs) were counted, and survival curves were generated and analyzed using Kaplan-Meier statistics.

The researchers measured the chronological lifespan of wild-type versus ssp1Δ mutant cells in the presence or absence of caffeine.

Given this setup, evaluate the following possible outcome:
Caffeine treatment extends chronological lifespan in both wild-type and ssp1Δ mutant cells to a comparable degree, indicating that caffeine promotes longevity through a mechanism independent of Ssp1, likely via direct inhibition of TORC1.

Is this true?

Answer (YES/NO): NO